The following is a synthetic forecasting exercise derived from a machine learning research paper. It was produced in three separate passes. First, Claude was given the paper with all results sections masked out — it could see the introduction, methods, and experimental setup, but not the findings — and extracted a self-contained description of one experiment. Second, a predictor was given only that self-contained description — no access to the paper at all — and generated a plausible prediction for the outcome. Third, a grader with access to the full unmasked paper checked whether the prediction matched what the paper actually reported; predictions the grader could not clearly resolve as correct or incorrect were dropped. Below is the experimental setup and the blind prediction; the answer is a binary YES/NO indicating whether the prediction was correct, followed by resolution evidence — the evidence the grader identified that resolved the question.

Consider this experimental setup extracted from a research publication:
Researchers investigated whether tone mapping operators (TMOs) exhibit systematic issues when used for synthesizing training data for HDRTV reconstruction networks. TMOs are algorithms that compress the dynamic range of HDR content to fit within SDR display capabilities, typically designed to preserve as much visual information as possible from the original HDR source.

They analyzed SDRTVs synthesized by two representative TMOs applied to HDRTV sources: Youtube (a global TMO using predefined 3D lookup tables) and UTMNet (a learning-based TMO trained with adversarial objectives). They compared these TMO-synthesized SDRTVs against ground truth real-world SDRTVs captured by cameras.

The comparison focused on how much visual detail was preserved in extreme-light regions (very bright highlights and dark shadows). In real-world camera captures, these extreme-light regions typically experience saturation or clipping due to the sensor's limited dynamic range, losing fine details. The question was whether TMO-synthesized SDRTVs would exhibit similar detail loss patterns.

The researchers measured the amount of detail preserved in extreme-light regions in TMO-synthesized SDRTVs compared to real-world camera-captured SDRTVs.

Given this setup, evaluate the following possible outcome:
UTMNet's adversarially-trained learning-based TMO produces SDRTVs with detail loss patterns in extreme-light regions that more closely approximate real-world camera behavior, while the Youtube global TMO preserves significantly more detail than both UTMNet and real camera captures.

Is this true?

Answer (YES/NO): NO